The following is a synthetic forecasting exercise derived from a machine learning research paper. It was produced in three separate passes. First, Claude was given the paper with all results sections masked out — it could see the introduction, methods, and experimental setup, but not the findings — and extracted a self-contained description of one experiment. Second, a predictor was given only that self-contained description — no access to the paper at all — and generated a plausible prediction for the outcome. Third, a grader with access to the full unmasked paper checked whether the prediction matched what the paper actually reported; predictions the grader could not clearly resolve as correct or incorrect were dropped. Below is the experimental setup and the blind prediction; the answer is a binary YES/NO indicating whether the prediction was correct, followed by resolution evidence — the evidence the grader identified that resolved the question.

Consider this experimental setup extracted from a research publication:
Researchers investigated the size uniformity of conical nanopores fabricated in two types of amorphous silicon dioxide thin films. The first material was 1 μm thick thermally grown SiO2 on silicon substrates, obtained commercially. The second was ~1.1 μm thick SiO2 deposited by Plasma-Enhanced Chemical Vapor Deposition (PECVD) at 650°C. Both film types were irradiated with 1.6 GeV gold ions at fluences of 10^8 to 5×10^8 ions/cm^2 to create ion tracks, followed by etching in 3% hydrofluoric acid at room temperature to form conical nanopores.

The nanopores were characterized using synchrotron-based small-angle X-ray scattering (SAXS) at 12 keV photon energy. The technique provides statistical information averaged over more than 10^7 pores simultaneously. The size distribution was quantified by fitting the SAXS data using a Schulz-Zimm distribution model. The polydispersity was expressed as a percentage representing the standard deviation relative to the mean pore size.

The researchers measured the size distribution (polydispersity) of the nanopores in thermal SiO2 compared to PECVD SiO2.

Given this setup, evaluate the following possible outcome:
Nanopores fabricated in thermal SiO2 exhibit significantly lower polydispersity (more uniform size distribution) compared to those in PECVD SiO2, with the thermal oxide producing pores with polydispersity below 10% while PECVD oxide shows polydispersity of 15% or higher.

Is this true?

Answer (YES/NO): NO